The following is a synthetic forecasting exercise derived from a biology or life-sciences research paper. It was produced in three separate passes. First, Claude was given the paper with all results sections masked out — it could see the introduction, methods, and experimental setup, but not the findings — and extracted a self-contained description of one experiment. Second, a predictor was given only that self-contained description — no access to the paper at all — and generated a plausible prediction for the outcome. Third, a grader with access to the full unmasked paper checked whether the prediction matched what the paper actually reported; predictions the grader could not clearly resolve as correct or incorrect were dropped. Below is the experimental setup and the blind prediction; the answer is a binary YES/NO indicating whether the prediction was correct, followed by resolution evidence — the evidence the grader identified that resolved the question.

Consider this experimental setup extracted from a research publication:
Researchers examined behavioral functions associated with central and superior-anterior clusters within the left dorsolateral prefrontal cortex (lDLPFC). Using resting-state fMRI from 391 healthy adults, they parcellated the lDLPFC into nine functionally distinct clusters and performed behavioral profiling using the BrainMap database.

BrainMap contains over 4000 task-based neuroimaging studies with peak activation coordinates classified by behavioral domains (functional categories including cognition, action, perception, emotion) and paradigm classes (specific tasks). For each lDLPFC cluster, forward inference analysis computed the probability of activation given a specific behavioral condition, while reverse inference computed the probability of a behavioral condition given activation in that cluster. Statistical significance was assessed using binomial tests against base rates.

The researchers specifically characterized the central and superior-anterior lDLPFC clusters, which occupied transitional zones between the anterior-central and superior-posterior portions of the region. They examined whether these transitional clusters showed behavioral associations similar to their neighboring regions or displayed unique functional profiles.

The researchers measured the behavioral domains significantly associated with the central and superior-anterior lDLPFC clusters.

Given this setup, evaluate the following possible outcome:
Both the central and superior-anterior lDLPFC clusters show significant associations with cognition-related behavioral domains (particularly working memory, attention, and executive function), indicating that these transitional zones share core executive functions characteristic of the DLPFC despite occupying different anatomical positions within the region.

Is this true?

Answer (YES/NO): NO